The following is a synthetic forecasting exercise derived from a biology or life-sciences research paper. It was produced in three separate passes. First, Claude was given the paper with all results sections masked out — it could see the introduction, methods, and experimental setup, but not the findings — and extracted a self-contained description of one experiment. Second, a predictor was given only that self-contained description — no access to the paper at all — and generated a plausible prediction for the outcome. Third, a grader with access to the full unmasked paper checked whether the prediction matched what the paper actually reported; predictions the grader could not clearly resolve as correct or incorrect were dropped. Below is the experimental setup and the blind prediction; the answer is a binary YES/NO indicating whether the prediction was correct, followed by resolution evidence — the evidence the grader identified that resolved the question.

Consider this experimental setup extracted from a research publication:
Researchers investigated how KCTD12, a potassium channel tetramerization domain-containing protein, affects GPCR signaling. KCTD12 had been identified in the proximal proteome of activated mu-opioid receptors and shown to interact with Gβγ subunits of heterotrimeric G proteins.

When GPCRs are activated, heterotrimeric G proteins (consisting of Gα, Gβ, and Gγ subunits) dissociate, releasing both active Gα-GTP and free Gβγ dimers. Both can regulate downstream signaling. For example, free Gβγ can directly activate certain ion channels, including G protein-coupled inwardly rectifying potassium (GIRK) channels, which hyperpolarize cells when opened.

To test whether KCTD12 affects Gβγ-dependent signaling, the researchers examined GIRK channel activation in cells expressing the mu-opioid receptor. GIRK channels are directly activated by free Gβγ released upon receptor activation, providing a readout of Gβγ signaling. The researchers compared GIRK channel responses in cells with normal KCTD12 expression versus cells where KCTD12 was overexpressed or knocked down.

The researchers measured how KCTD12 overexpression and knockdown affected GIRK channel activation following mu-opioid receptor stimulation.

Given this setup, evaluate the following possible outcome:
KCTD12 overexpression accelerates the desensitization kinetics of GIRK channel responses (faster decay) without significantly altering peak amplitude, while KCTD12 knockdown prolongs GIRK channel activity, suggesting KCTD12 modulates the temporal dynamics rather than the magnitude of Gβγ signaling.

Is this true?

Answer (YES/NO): YES